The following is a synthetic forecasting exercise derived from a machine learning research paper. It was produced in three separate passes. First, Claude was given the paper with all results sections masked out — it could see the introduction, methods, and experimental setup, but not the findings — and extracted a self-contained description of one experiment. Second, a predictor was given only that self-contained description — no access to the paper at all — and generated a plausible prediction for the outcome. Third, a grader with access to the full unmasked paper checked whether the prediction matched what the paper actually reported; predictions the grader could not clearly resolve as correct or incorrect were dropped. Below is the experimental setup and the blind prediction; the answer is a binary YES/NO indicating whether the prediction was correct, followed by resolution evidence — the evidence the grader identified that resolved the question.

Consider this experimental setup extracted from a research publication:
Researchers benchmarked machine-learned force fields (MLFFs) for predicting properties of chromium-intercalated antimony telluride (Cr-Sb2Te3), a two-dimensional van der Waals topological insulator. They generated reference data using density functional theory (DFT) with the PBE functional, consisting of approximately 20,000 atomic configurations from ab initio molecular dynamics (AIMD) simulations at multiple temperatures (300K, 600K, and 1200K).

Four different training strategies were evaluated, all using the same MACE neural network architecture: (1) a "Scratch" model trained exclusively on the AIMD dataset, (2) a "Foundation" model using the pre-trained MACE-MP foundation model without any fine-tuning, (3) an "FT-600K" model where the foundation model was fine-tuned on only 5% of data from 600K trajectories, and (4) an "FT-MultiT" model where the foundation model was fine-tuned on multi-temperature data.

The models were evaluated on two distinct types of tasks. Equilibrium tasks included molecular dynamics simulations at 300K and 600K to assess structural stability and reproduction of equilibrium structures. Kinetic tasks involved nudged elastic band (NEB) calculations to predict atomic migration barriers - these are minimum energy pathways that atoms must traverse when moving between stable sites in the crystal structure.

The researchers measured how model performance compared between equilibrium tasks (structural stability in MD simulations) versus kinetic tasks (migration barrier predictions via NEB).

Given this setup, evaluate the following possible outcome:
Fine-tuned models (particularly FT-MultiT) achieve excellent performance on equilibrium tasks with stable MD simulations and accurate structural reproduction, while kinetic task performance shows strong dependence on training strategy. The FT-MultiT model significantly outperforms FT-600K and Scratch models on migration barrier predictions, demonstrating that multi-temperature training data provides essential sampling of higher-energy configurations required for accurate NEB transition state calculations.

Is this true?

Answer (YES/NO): NO